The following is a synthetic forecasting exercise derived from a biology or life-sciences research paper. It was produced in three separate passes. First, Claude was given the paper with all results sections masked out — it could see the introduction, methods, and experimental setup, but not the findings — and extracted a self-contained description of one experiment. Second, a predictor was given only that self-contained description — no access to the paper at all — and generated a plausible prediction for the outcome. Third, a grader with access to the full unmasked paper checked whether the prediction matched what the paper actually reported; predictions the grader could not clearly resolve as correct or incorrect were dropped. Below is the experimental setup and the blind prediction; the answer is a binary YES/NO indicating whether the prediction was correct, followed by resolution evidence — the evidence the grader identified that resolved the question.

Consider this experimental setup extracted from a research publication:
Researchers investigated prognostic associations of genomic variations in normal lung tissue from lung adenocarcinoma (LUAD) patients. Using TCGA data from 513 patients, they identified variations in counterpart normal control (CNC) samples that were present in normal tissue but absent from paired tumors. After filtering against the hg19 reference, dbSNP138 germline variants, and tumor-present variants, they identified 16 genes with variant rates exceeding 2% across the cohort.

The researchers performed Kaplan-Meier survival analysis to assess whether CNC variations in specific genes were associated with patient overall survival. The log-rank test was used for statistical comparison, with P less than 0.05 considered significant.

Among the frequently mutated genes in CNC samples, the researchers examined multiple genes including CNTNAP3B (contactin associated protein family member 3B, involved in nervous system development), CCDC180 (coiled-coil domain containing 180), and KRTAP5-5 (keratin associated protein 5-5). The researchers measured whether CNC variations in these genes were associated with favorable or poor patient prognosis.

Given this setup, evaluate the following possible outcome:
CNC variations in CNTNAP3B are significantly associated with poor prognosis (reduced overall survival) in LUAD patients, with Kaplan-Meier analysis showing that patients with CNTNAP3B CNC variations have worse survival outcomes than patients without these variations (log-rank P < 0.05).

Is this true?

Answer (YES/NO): YES